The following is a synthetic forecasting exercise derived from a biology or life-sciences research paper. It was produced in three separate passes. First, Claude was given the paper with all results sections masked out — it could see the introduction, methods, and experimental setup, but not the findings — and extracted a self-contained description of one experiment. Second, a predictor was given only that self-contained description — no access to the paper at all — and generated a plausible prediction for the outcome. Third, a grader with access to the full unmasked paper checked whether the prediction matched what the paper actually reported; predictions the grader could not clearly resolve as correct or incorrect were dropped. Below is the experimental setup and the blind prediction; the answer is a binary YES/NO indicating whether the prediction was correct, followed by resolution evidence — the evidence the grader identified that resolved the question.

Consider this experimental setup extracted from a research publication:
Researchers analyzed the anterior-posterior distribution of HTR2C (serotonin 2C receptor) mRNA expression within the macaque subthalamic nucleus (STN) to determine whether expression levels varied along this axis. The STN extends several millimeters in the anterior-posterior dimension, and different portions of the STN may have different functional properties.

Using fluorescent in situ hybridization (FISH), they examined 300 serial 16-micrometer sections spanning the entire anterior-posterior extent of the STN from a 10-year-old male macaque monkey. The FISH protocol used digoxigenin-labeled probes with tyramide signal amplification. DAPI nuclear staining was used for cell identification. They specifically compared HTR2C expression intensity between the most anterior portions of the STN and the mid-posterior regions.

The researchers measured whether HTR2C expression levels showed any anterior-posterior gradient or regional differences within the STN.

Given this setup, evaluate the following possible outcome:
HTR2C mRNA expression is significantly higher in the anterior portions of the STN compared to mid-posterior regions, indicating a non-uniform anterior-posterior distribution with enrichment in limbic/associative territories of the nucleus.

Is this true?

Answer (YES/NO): YES